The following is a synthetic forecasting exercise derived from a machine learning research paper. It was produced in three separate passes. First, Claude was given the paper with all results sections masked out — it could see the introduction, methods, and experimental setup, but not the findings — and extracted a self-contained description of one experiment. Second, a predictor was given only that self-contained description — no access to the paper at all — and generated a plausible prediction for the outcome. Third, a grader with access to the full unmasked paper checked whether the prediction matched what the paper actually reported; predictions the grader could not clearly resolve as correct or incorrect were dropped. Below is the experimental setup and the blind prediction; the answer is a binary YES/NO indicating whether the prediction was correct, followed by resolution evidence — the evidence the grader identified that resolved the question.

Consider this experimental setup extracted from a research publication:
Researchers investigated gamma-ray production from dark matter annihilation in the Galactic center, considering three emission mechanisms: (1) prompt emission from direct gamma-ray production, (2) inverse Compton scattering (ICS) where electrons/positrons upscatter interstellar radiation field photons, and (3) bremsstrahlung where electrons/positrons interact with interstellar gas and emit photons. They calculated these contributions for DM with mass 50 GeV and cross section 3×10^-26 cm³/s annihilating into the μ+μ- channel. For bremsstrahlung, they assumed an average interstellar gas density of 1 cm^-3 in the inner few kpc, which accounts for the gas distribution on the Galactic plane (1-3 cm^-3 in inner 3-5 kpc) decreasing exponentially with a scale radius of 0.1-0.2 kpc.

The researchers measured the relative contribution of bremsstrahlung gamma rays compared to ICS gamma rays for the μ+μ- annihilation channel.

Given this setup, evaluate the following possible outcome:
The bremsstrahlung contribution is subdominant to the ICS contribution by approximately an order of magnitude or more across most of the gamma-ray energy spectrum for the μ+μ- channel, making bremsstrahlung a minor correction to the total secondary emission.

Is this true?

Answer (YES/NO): NO